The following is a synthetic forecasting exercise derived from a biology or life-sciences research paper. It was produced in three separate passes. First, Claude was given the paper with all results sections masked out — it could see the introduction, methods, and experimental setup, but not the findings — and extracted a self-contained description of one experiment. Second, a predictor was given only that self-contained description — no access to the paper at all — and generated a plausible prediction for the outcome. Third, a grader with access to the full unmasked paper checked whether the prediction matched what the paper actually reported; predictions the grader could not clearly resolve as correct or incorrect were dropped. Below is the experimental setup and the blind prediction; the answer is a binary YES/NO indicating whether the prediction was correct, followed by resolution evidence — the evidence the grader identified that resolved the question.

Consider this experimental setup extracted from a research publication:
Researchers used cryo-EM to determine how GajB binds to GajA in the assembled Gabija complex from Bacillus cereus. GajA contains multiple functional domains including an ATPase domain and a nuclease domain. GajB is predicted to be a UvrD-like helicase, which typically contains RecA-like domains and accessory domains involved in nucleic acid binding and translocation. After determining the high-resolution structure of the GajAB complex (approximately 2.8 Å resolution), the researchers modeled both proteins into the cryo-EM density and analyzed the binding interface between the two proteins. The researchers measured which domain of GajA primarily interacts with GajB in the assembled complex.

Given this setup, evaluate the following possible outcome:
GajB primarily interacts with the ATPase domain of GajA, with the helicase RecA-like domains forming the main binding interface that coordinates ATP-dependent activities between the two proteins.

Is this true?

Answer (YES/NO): NO